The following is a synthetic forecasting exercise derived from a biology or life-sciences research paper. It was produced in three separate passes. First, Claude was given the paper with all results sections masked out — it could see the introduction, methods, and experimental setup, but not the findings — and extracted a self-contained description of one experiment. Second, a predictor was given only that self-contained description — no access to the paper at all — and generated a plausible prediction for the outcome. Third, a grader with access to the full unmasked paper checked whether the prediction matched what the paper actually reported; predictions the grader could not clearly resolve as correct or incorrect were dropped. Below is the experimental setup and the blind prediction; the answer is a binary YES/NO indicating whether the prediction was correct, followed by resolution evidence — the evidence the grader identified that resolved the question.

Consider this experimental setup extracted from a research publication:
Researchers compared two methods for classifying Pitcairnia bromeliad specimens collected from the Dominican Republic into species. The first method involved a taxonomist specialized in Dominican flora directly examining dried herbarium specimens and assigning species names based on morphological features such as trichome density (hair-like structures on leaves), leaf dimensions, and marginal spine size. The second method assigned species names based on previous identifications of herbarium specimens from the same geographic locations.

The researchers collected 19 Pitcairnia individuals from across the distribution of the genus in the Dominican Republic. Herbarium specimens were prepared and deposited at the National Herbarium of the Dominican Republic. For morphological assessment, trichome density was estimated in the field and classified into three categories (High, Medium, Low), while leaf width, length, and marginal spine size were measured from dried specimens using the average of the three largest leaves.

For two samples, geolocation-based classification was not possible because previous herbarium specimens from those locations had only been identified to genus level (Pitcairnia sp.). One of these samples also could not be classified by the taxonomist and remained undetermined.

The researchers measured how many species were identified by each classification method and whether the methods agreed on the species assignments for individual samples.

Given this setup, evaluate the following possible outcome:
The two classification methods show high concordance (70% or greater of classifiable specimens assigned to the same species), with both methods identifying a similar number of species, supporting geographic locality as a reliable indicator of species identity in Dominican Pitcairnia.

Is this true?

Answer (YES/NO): NO